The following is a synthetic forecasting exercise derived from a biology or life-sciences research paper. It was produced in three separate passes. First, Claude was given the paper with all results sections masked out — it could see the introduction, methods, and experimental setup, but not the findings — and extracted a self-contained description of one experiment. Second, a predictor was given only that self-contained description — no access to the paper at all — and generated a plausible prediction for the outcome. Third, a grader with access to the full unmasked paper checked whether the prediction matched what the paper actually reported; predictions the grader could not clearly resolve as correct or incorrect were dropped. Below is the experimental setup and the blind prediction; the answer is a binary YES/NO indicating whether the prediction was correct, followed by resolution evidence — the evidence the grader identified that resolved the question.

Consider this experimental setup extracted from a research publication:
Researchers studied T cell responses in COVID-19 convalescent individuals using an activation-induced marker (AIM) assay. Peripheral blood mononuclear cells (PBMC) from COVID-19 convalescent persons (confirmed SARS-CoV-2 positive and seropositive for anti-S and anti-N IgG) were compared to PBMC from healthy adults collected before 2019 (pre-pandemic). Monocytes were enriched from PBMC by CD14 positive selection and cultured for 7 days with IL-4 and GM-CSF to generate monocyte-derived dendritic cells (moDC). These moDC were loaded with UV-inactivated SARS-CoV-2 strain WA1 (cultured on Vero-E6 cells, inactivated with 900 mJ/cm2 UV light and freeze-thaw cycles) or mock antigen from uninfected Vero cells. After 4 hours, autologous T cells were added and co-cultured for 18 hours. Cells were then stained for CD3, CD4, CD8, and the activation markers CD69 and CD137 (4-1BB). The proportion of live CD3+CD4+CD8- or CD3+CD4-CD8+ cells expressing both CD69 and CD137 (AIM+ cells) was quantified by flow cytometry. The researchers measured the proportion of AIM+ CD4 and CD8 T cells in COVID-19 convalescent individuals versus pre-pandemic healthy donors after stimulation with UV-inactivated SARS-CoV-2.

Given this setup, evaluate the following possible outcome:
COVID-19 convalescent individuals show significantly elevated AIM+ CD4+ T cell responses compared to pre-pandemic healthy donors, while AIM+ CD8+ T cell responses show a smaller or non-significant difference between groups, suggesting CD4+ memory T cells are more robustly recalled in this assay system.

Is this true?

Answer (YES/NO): NO